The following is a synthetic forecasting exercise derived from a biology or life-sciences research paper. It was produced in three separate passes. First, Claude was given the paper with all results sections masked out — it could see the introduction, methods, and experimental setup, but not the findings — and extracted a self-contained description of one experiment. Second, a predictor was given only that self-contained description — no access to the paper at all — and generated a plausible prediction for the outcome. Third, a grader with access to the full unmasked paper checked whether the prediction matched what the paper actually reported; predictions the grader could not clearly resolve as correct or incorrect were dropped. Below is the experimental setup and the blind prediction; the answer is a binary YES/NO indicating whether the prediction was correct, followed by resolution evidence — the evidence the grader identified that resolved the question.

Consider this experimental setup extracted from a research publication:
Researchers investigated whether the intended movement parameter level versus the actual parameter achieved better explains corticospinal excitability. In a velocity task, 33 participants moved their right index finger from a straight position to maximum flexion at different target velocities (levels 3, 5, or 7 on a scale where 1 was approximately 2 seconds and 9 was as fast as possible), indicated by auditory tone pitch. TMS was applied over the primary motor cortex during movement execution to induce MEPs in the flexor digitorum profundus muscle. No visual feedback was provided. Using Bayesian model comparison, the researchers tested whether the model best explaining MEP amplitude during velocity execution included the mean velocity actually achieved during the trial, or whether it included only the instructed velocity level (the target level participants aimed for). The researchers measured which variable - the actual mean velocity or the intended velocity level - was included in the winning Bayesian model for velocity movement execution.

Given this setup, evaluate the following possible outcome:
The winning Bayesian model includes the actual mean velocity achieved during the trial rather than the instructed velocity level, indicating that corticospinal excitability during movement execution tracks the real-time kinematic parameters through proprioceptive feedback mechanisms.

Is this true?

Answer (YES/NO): NO